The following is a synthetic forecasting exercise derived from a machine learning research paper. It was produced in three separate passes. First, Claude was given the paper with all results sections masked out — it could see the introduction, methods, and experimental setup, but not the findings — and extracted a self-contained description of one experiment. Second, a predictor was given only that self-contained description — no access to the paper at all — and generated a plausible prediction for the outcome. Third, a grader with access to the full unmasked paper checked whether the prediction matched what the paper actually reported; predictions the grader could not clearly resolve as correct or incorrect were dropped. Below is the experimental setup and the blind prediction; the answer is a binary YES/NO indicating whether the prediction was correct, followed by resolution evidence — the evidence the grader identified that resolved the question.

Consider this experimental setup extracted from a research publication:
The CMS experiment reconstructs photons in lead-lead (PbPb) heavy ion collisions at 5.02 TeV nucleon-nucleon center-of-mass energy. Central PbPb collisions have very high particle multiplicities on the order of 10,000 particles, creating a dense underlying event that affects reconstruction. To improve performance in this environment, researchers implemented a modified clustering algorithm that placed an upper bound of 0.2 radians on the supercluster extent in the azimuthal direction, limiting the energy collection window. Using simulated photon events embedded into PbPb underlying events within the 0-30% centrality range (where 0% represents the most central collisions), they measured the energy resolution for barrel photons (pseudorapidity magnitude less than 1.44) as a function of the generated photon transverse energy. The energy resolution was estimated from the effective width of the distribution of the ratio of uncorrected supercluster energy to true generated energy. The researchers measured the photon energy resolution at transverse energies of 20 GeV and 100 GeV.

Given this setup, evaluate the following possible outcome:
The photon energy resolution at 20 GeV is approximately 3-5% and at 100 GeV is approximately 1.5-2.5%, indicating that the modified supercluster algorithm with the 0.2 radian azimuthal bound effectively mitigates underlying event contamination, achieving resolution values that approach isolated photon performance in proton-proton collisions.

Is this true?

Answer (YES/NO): NO